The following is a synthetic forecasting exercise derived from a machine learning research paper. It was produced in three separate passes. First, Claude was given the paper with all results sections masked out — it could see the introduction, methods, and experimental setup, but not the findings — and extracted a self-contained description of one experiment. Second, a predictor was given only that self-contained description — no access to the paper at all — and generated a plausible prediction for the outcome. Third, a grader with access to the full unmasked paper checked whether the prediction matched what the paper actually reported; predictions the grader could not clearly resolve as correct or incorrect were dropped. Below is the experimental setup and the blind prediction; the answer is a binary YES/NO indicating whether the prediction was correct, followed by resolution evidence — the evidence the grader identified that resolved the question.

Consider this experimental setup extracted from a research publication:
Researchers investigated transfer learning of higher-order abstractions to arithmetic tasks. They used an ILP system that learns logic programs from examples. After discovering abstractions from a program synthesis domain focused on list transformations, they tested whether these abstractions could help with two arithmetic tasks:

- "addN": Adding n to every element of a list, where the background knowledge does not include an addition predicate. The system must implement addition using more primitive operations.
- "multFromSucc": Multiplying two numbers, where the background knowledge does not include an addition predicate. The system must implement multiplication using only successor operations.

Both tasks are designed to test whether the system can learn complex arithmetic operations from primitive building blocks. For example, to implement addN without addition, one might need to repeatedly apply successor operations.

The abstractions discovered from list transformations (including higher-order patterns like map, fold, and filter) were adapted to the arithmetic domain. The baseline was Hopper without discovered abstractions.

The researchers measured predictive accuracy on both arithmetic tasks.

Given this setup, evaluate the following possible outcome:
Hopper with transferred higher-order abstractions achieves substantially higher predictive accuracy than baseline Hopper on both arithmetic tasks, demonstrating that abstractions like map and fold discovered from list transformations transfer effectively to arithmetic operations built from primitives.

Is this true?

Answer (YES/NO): NO